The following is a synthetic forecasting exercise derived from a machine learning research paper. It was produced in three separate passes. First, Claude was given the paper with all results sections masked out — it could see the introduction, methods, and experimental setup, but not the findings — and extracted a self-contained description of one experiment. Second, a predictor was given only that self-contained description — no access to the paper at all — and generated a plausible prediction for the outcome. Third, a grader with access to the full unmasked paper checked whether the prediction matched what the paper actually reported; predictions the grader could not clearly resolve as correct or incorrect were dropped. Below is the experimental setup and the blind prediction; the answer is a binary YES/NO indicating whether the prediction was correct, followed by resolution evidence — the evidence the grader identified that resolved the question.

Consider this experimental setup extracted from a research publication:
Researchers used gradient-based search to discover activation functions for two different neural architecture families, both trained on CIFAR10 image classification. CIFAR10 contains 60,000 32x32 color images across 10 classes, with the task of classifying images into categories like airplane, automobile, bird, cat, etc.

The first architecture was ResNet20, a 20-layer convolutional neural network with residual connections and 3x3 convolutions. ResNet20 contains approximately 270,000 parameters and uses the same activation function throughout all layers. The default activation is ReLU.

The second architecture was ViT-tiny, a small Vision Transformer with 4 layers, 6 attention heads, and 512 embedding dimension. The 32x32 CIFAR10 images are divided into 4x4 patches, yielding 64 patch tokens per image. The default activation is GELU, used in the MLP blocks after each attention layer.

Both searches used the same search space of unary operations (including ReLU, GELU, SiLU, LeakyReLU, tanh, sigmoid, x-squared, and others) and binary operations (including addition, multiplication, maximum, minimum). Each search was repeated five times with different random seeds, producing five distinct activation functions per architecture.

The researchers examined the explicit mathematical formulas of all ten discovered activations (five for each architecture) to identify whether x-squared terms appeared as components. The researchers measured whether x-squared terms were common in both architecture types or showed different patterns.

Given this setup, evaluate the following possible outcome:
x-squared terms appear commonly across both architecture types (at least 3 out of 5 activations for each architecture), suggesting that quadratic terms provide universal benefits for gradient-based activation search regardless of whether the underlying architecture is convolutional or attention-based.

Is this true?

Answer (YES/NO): NO